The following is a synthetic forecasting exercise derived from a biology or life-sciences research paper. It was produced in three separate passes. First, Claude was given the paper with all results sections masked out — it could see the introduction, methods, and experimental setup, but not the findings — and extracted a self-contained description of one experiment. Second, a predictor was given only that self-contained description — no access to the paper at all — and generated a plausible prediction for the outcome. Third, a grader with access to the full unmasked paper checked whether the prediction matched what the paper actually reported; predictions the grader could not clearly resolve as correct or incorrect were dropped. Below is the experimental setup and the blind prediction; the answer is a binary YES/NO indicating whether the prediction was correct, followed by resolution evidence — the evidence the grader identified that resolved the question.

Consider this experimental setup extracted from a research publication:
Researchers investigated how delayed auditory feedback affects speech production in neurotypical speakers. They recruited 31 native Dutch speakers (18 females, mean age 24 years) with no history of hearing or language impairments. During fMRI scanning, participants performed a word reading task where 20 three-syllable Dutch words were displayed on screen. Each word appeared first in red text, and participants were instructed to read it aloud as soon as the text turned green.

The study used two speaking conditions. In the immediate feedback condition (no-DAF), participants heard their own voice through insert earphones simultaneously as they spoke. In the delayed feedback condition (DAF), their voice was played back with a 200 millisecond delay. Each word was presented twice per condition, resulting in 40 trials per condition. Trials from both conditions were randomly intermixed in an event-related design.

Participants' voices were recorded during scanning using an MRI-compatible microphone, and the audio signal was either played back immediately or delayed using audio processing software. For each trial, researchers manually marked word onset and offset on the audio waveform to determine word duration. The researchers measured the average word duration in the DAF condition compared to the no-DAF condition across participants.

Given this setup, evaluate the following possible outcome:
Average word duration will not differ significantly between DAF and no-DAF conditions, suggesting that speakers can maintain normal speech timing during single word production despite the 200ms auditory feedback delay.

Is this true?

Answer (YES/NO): NO